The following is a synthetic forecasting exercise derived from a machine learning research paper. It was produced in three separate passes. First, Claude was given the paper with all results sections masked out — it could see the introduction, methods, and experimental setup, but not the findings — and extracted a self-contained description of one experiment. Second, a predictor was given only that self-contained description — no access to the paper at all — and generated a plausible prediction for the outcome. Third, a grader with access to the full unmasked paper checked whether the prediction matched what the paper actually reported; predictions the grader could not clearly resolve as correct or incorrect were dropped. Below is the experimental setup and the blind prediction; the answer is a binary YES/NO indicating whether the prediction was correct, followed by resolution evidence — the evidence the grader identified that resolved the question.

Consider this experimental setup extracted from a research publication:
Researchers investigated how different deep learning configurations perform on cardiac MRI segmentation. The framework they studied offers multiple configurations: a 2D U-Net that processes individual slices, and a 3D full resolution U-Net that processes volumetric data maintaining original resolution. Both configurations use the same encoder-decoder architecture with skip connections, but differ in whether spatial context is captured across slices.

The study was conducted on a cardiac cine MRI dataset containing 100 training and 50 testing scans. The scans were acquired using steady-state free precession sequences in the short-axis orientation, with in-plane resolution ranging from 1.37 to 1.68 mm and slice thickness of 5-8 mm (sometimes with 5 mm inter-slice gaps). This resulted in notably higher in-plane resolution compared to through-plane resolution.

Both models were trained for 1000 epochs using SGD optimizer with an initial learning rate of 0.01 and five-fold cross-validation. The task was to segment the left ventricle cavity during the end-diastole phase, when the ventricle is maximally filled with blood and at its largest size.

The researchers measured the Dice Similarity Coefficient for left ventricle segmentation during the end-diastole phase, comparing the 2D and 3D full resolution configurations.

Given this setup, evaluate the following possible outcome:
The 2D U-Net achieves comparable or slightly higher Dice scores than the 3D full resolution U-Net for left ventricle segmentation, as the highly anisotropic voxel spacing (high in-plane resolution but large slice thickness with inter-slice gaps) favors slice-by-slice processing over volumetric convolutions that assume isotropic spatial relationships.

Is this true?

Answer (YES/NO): YES